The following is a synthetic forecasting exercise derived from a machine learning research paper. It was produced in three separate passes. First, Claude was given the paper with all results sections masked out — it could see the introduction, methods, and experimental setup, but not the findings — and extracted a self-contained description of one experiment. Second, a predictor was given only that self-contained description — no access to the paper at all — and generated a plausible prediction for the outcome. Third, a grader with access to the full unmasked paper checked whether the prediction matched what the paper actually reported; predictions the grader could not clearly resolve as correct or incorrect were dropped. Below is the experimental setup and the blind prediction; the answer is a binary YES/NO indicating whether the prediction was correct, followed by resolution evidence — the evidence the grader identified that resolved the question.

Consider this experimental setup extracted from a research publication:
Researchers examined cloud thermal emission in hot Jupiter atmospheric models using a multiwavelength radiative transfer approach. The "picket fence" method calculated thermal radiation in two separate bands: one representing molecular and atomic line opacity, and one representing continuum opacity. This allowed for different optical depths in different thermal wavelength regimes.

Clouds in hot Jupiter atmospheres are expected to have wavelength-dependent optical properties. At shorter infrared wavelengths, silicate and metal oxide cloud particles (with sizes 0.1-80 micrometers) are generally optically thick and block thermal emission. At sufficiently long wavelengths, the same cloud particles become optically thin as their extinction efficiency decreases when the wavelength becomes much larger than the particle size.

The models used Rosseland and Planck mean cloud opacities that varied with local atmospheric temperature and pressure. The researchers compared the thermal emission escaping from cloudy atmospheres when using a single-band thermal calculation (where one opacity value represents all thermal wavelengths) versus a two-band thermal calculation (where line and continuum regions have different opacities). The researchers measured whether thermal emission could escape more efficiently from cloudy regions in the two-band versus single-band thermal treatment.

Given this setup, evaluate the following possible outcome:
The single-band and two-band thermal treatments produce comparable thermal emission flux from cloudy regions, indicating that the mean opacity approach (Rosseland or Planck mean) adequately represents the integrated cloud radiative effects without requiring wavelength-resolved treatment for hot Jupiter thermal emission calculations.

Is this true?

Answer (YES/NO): NO